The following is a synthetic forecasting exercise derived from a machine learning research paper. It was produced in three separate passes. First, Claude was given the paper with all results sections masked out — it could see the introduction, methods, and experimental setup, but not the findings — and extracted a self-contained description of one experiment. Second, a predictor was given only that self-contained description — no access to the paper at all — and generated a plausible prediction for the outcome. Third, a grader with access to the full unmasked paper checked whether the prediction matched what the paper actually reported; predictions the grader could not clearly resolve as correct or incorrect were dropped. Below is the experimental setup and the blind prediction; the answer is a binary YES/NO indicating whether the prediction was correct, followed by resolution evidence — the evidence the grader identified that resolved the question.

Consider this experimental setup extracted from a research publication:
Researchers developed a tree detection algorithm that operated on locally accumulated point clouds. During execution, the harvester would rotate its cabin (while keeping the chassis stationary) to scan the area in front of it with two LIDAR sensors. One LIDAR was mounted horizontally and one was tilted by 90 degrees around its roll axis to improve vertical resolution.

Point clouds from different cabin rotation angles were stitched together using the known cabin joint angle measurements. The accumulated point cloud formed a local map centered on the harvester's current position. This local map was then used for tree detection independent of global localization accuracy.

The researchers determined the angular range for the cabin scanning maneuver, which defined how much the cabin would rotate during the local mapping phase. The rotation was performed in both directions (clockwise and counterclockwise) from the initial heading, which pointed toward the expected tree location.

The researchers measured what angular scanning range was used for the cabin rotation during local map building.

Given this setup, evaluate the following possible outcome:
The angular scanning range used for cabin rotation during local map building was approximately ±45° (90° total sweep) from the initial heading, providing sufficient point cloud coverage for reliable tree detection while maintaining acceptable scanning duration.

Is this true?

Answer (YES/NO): NO